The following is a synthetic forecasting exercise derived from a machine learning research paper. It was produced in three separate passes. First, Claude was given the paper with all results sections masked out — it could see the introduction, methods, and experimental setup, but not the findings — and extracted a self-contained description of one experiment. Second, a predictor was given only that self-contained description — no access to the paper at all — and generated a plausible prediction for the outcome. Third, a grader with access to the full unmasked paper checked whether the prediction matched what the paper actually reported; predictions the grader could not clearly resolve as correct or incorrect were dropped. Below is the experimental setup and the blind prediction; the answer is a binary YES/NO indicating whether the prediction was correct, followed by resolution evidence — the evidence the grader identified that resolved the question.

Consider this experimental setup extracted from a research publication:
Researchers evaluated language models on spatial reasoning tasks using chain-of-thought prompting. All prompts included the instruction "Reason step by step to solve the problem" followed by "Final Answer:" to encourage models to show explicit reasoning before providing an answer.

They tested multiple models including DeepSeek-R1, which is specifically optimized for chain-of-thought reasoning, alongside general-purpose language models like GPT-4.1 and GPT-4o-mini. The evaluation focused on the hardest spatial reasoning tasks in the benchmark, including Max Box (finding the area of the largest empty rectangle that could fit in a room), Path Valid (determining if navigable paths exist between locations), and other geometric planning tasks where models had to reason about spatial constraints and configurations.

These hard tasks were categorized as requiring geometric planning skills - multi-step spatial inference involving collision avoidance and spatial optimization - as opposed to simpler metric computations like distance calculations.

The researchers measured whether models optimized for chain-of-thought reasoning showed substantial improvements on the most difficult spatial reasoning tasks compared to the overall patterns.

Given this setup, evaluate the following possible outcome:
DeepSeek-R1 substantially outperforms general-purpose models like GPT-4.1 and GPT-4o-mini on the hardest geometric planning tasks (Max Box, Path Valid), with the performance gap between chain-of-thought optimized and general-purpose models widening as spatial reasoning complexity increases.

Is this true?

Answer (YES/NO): NO